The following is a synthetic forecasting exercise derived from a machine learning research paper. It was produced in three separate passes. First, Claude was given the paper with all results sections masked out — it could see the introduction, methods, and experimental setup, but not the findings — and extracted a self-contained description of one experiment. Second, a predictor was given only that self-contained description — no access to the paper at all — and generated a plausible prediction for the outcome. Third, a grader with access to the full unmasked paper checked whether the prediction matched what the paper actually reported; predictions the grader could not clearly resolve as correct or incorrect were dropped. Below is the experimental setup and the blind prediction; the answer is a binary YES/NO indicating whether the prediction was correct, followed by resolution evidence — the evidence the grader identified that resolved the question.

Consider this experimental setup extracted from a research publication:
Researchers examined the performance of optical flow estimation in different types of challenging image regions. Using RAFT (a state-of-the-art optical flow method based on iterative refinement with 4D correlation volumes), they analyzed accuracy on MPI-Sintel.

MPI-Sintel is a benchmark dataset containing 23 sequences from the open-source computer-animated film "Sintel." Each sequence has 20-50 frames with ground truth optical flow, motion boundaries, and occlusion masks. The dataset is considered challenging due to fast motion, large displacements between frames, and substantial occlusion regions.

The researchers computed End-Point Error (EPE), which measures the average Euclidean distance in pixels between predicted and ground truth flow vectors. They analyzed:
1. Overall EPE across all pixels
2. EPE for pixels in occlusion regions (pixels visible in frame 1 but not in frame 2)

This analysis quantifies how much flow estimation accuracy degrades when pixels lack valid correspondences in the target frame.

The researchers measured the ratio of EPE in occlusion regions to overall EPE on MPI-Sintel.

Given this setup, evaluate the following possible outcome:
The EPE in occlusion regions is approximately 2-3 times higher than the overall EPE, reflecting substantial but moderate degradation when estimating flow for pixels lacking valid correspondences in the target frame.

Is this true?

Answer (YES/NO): NO